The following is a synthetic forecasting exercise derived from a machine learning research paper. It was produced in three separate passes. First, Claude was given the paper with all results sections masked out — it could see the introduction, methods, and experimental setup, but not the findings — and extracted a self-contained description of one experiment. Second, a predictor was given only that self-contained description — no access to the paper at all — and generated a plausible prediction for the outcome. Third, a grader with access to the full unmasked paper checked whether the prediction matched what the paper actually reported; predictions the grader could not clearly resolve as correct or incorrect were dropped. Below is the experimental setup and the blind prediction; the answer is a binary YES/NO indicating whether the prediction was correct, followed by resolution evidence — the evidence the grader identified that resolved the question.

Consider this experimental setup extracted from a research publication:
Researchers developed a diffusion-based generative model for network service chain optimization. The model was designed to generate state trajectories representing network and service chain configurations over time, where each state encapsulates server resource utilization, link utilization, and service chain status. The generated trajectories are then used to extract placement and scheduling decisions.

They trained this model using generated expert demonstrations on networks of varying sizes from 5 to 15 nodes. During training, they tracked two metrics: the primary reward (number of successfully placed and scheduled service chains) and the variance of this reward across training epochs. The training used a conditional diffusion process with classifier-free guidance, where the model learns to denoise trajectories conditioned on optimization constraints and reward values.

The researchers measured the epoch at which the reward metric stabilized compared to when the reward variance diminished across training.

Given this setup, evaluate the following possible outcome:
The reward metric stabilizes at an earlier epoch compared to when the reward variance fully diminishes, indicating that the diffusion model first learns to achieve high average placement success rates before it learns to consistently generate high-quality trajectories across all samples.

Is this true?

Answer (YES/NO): YES